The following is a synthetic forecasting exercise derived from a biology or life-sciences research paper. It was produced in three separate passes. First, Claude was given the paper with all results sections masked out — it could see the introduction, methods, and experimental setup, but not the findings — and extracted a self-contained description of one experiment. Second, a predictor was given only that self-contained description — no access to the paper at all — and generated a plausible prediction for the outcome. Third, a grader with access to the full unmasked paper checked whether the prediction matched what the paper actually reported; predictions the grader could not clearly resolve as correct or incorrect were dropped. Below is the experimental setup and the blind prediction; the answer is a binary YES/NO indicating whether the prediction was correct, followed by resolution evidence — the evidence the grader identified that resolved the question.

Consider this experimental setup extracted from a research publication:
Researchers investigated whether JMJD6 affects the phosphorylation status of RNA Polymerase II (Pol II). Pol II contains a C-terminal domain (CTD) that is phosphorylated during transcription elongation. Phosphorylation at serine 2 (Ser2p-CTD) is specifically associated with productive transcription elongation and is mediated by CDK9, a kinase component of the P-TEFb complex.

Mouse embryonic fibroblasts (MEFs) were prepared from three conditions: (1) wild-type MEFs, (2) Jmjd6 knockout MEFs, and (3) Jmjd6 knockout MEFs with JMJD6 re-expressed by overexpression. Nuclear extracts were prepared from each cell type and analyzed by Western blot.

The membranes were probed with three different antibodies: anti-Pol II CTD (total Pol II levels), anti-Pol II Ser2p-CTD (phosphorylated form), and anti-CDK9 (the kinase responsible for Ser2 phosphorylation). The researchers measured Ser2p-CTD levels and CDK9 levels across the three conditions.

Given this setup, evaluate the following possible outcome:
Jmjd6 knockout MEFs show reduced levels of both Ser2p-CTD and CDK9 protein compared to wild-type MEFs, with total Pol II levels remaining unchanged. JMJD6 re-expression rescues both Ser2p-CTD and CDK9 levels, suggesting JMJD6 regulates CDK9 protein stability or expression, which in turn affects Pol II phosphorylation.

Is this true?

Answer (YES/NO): NO